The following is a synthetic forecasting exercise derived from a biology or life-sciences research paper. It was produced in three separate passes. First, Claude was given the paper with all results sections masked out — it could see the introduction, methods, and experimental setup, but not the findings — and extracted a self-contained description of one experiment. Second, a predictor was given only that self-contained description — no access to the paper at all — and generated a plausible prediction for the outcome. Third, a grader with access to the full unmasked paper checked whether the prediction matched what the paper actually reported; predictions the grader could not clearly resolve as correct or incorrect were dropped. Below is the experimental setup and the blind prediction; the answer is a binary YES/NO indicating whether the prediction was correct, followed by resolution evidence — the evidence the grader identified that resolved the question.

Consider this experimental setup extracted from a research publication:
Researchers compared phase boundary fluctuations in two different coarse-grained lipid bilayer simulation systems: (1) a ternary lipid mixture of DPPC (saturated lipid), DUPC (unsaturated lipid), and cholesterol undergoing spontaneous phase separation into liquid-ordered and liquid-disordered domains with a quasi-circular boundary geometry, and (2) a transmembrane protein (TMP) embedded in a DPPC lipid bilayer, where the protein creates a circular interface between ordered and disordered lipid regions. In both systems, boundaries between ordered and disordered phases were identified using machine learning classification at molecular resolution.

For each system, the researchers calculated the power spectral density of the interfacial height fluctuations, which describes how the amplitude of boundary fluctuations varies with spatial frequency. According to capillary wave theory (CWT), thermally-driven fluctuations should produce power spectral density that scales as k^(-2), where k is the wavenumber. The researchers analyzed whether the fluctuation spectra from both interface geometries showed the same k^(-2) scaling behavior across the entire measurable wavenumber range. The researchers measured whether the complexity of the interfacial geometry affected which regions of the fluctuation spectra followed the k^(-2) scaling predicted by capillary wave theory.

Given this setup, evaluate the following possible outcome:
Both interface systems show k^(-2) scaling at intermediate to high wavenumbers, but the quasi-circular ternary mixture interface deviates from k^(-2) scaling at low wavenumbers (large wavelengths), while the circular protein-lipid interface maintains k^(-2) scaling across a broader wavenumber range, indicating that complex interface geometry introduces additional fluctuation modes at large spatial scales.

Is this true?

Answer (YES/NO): NO